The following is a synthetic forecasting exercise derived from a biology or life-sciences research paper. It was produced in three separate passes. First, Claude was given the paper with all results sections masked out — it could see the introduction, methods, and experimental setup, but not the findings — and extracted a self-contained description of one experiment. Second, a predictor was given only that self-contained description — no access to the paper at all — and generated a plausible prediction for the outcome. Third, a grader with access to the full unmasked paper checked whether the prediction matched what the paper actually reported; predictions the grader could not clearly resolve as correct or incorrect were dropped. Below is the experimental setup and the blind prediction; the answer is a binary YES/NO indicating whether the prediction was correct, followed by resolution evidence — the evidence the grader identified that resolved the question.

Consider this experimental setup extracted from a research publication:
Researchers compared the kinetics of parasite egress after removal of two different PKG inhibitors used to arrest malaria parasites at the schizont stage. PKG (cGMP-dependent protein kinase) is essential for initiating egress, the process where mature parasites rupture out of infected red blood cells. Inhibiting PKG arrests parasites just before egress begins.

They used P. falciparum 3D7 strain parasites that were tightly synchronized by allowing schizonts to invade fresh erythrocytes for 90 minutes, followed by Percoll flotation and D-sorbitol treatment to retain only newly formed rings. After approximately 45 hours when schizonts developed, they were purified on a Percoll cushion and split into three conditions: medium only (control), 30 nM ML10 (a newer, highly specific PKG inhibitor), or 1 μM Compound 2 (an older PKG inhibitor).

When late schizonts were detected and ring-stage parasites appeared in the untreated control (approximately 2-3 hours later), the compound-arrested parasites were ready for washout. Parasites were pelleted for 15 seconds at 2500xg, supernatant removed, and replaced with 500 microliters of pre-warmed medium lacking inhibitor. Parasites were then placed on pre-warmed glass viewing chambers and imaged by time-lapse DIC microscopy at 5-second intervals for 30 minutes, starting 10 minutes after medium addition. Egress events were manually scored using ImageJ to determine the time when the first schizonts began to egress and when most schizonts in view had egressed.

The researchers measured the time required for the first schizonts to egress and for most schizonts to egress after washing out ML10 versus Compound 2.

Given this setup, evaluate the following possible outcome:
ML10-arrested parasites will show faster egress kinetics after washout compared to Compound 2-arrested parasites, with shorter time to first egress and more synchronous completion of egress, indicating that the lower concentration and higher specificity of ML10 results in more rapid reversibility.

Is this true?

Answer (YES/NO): NO